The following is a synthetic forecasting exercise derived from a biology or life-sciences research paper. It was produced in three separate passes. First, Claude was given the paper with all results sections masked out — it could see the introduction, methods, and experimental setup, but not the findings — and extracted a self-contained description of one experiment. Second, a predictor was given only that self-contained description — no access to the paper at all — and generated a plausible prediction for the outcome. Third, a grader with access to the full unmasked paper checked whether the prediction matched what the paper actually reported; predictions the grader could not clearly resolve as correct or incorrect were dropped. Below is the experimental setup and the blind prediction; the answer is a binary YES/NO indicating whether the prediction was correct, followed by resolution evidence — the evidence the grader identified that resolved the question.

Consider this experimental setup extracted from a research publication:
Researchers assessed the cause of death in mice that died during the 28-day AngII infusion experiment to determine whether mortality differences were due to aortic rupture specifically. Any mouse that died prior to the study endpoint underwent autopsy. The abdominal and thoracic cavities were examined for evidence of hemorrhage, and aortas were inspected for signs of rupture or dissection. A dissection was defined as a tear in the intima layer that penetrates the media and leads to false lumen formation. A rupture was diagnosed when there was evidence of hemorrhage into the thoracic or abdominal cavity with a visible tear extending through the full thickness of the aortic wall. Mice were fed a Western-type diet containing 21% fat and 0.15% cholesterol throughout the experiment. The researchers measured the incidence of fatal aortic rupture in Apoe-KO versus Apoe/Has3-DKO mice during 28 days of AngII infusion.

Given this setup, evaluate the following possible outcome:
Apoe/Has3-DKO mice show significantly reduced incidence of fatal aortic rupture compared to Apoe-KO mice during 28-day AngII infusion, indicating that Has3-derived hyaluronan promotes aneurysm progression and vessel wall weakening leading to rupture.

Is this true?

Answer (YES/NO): NO